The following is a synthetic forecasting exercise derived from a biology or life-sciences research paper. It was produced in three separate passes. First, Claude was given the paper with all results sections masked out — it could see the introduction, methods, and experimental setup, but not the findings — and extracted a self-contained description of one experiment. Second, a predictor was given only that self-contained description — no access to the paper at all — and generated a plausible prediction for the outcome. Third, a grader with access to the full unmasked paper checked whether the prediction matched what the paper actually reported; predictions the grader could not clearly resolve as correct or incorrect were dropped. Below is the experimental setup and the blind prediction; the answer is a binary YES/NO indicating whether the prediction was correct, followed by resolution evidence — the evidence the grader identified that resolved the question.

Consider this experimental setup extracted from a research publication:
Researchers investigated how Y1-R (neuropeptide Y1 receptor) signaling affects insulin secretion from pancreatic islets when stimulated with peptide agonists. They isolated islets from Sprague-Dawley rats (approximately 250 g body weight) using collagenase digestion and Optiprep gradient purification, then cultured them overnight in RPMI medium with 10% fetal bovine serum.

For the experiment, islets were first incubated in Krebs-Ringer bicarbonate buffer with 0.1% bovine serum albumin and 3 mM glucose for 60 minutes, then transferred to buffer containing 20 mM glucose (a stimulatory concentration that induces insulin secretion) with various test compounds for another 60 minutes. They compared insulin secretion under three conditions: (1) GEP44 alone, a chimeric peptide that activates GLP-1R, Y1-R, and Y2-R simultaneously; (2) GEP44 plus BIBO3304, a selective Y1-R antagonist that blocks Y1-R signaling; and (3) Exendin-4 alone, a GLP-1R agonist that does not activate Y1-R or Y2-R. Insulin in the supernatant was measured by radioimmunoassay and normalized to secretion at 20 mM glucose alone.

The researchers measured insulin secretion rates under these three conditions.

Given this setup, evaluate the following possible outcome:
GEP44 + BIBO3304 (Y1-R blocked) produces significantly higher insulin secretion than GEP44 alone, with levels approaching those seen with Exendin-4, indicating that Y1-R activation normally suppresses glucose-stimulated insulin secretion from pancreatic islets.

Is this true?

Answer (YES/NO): YES